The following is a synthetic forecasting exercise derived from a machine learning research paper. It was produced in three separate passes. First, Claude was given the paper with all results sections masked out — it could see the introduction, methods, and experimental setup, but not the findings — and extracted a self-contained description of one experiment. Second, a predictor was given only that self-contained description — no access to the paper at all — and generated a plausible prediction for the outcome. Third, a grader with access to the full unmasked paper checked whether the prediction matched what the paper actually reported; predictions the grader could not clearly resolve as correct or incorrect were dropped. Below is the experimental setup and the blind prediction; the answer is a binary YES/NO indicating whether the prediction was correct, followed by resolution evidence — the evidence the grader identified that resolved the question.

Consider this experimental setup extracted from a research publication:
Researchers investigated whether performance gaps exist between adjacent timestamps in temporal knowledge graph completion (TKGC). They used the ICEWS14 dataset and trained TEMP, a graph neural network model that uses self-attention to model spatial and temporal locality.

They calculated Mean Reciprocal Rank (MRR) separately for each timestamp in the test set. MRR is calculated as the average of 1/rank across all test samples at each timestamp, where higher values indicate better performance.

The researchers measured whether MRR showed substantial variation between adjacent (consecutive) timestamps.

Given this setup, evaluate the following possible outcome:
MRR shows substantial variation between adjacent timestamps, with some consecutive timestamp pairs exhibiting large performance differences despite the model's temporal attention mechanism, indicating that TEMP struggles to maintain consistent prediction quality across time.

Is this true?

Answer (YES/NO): YES